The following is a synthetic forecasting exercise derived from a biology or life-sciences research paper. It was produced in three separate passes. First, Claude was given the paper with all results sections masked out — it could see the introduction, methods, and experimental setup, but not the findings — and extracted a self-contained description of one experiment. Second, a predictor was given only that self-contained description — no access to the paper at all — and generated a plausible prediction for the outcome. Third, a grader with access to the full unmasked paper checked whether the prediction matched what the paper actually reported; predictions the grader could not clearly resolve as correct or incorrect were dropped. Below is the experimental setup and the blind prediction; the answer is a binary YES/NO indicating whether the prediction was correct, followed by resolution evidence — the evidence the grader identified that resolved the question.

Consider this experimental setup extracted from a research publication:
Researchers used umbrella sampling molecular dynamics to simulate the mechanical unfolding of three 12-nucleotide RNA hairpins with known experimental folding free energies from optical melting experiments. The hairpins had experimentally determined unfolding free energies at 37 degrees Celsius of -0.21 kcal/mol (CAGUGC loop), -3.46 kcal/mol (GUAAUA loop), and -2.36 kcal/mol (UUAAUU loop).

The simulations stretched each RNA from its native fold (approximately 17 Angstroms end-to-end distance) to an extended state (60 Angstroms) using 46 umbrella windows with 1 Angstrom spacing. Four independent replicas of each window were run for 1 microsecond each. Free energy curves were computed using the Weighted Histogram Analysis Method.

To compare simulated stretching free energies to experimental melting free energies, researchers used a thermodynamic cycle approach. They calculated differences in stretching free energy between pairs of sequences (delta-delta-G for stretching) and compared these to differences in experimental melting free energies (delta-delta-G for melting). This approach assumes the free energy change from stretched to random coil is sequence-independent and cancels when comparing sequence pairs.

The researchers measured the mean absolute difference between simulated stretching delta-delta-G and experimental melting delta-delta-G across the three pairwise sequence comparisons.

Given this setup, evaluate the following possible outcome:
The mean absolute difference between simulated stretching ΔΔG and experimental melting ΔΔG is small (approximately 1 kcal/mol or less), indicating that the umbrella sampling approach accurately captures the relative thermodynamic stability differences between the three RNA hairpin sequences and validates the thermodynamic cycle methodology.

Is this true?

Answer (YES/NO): YES